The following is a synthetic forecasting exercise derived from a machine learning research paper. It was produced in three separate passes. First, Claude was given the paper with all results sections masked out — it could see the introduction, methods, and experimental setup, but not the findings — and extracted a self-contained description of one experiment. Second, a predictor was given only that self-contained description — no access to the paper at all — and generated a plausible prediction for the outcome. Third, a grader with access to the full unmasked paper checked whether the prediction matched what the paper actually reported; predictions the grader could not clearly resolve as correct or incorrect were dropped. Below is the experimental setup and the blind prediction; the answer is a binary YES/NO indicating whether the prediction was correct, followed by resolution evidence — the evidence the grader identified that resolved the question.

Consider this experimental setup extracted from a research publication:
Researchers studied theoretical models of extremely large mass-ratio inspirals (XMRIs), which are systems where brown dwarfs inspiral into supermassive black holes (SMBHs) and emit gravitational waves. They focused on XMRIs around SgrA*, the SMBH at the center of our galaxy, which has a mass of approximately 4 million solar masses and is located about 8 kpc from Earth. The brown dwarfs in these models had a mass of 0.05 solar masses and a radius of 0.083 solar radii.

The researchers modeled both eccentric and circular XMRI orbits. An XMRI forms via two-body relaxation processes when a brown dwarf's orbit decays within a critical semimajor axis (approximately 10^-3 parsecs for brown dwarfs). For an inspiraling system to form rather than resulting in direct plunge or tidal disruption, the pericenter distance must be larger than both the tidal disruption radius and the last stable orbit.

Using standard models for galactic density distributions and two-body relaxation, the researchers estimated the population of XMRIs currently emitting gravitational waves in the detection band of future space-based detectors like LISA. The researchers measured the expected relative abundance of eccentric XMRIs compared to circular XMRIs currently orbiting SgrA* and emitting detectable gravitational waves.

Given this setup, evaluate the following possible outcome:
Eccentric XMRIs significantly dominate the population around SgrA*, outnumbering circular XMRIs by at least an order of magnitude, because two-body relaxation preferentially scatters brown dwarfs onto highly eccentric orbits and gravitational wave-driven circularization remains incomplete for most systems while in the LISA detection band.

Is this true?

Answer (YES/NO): NO